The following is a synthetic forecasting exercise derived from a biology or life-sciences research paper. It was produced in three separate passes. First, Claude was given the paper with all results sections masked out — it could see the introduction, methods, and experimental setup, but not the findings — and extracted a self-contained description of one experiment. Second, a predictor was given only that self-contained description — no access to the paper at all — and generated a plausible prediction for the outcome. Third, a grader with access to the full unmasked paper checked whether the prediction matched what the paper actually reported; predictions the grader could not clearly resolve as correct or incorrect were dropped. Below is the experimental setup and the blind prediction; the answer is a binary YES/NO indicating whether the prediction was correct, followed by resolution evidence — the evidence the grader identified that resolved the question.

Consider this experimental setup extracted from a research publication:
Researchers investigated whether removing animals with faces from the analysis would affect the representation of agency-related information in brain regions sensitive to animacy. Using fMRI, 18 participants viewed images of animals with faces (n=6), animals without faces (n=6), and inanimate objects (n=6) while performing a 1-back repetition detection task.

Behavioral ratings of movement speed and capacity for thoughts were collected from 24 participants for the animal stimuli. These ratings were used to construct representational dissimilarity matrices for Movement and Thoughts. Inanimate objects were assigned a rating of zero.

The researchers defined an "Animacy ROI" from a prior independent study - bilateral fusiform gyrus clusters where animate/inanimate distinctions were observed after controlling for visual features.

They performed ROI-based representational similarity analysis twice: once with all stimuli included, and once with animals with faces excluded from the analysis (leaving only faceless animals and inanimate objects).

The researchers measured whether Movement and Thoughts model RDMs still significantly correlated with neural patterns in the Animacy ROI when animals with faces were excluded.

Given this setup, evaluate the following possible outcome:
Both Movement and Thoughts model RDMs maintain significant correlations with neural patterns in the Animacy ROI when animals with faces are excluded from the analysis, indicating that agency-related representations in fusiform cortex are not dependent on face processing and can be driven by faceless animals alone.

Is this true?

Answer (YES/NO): YES